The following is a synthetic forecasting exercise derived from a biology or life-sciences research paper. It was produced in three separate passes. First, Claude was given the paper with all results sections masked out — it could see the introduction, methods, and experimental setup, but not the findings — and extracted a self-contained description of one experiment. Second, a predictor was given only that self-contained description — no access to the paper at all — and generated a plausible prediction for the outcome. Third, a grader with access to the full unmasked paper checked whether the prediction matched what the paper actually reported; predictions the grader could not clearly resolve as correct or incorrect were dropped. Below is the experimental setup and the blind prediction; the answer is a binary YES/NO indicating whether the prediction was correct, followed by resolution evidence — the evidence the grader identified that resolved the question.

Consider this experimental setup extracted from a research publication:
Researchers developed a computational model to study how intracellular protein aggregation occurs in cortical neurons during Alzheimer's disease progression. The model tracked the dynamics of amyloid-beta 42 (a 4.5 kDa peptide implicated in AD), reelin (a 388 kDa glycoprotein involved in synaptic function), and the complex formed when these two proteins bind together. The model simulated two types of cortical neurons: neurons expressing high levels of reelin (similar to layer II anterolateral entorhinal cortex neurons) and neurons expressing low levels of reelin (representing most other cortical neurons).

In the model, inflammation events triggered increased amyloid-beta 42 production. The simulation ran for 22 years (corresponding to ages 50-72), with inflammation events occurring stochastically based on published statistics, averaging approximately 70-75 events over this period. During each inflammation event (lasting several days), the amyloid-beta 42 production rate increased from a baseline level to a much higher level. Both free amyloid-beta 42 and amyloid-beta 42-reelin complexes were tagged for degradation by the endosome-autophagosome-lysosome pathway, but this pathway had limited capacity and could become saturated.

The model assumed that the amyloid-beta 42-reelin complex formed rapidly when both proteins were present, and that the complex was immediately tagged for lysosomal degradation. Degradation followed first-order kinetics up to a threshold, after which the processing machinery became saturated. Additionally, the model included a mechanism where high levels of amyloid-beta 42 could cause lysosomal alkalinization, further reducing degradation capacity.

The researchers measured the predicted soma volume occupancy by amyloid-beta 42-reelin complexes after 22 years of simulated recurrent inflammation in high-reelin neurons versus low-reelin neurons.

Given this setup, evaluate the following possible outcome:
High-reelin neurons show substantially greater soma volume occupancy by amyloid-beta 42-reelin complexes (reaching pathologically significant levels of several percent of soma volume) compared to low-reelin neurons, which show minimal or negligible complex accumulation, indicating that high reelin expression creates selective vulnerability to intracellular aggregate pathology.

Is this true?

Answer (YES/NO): YES